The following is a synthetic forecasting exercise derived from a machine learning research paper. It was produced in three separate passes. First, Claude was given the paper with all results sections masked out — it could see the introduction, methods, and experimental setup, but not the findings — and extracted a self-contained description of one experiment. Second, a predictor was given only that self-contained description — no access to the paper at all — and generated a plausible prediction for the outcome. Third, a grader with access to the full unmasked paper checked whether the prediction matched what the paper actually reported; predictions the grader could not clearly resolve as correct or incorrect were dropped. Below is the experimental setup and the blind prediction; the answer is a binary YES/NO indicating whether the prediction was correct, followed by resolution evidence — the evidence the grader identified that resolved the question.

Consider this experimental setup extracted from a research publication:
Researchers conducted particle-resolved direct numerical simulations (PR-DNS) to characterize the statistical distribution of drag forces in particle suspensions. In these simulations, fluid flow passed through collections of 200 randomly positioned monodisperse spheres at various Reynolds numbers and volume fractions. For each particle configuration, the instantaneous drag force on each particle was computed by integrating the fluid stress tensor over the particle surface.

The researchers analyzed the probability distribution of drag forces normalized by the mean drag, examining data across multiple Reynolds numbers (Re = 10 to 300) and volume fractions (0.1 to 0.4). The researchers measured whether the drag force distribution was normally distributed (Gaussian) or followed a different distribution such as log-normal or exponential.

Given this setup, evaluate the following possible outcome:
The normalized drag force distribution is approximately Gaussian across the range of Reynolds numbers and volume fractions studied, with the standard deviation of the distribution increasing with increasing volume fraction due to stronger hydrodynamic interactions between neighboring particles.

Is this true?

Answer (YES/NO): YES